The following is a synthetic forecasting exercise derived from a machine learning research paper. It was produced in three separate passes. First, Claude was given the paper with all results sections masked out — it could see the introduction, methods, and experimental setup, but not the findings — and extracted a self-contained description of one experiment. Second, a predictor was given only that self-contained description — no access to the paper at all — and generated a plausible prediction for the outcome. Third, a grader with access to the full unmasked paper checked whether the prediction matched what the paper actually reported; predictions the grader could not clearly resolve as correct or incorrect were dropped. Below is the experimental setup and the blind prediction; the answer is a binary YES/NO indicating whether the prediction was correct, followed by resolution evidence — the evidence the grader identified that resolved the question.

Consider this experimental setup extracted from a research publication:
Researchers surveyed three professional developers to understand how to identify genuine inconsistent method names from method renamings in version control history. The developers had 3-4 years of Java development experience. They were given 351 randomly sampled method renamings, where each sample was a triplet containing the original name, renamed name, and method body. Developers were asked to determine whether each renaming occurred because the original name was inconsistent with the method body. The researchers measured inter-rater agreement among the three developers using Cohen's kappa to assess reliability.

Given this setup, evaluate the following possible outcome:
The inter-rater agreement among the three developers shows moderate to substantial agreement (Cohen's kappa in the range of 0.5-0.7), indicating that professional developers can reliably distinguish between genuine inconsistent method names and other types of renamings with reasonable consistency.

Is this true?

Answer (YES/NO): YES